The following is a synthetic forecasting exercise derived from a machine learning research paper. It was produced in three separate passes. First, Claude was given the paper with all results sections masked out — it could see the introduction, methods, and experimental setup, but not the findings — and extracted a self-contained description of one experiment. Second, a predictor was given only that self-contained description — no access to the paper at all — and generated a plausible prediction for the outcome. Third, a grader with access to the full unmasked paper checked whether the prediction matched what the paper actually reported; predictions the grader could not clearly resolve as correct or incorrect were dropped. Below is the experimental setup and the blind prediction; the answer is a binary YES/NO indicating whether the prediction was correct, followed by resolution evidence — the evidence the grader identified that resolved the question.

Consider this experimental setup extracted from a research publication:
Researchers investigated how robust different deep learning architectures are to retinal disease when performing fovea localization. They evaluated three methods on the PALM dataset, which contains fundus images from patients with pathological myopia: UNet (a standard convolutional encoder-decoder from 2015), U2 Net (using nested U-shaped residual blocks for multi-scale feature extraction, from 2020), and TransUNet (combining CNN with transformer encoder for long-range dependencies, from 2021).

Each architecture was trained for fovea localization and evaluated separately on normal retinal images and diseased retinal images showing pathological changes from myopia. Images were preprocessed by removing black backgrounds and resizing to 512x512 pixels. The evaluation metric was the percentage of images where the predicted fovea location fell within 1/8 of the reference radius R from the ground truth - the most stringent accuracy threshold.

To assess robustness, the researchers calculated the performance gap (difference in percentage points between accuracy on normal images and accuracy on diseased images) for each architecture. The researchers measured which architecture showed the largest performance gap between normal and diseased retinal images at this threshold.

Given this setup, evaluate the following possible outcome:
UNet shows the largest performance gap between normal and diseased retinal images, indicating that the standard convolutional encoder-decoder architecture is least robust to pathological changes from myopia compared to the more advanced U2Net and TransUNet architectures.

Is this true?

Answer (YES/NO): NO